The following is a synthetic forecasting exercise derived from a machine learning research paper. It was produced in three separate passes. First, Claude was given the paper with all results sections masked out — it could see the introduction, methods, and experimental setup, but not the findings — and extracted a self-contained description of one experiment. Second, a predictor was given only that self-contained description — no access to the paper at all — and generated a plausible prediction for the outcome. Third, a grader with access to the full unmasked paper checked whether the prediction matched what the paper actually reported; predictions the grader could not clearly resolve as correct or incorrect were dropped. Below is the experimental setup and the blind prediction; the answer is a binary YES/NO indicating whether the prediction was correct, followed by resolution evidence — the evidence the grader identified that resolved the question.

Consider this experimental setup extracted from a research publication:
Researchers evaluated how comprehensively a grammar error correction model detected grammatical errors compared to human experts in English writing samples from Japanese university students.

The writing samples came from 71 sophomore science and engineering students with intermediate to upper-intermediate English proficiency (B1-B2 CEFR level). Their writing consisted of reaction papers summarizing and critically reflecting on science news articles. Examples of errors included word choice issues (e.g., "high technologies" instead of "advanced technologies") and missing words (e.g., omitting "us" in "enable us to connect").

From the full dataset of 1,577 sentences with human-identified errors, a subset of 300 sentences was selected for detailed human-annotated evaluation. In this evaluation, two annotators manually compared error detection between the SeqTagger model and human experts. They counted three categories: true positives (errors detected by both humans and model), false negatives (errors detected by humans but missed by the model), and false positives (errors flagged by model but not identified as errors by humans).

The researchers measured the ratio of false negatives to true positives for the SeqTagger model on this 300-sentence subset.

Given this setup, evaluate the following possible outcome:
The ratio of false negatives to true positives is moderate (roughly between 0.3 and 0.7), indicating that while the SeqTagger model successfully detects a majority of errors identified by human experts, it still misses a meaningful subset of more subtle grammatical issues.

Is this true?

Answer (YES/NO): NO